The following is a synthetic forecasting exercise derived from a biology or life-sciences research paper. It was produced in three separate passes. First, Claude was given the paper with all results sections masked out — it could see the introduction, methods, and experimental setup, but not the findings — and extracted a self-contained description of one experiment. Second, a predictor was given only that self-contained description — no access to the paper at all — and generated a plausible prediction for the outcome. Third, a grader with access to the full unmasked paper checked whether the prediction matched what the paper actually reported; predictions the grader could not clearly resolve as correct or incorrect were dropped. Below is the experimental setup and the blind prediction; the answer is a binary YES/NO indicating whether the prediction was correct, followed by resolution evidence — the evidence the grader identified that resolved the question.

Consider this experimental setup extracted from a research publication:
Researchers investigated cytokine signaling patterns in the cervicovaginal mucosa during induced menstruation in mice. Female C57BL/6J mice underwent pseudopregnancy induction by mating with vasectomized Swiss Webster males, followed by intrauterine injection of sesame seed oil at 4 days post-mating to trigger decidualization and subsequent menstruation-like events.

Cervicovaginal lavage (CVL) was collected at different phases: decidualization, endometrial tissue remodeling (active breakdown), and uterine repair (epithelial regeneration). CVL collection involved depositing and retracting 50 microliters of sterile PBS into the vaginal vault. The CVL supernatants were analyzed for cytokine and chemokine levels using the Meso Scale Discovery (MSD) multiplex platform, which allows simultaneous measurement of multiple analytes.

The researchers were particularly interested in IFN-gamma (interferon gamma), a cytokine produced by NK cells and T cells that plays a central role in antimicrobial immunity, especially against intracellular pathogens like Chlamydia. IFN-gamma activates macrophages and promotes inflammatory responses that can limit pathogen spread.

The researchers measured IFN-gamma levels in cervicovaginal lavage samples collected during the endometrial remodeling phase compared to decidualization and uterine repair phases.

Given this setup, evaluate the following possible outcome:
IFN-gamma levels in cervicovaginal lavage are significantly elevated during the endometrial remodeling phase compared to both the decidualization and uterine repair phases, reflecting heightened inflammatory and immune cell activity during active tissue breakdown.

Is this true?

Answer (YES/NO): YES